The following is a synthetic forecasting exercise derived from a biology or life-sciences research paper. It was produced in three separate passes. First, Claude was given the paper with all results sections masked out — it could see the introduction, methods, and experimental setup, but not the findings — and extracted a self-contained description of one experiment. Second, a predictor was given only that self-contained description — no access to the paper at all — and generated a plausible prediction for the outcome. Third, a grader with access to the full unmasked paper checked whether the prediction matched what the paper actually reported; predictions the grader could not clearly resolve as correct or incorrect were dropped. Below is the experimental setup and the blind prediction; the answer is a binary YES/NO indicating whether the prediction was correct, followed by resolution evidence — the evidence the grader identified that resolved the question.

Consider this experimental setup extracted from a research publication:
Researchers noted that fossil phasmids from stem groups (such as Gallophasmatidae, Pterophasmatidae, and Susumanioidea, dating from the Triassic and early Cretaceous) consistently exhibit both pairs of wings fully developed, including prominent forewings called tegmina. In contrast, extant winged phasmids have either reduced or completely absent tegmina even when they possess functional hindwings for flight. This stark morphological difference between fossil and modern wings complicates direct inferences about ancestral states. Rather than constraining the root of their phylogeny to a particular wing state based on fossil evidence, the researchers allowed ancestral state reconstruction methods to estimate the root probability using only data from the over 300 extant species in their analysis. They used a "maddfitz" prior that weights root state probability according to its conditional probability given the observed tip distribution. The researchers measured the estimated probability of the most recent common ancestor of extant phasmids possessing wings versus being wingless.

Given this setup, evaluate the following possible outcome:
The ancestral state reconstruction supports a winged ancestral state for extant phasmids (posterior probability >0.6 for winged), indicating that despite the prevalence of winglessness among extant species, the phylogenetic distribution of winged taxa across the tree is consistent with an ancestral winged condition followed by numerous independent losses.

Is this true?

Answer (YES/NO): NO